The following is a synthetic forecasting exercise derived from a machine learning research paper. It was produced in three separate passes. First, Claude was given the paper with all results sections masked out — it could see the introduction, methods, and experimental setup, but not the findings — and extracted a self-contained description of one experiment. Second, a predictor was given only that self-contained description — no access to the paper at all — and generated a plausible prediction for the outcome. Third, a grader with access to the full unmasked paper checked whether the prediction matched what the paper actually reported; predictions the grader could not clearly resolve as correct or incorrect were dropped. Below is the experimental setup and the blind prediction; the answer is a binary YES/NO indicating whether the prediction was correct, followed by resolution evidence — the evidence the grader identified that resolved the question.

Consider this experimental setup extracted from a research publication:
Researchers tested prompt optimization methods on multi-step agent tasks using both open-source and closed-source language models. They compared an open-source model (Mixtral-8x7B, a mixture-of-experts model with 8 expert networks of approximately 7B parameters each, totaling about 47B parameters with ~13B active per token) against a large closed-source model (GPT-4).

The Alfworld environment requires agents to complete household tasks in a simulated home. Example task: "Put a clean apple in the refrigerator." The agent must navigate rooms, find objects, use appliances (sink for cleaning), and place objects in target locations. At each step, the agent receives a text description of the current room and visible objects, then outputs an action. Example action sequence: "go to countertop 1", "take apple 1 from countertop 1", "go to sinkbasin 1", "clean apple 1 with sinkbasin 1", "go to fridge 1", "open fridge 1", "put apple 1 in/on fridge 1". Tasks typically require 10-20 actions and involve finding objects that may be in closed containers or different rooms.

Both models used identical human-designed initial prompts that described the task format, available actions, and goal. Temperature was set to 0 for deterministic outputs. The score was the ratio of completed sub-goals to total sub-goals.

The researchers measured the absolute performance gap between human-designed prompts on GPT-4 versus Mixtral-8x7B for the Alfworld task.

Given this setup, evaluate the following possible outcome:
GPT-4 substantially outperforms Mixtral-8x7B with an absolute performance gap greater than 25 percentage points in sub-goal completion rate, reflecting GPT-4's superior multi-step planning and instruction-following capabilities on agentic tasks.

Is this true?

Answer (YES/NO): YES